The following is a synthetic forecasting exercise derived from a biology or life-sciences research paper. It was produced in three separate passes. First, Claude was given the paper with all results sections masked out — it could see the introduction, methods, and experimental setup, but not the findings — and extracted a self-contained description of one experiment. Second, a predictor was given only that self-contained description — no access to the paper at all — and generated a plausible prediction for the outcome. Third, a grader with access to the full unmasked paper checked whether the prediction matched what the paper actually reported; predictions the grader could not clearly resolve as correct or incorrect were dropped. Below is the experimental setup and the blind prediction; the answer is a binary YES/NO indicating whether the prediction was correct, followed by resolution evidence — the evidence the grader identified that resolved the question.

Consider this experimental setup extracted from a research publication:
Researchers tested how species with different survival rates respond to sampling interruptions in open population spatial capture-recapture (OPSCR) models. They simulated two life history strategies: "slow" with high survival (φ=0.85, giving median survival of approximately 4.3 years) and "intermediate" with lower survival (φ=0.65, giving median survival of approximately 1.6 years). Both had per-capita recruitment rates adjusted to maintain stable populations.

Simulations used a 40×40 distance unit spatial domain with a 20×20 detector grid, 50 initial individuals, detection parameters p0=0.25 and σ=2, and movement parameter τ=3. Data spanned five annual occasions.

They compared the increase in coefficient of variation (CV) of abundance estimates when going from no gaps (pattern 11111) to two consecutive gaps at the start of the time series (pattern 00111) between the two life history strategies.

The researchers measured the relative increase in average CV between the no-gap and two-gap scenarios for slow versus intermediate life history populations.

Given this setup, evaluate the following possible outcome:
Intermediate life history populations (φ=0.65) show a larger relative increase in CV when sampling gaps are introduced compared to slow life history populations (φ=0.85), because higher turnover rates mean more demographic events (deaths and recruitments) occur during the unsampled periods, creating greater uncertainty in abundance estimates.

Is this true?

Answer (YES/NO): YES